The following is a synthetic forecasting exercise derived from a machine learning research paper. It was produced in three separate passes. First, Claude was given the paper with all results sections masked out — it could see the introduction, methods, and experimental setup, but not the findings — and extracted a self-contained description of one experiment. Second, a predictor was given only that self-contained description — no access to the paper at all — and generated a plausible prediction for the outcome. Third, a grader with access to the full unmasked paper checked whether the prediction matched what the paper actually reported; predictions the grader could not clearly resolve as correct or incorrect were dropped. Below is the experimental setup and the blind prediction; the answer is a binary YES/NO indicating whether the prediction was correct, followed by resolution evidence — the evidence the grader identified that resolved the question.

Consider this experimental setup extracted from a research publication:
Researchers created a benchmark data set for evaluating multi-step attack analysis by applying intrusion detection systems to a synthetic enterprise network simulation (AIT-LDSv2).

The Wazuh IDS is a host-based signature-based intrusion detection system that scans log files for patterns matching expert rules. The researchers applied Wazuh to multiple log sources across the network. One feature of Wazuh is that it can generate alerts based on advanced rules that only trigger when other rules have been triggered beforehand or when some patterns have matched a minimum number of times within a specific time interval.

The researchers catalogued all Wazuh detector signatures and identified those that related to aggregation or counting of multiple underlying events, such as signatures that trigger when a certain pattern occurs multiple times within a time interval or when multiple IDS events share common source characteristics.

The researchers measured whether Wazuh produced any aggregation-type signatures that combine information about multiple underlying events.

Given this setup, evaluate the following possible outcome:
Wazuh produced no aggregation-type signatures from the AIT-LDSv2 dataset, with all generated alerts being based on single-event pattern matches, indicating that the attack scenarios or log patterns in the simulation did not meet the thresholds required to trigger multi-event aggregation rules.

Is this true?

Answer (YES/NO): NO